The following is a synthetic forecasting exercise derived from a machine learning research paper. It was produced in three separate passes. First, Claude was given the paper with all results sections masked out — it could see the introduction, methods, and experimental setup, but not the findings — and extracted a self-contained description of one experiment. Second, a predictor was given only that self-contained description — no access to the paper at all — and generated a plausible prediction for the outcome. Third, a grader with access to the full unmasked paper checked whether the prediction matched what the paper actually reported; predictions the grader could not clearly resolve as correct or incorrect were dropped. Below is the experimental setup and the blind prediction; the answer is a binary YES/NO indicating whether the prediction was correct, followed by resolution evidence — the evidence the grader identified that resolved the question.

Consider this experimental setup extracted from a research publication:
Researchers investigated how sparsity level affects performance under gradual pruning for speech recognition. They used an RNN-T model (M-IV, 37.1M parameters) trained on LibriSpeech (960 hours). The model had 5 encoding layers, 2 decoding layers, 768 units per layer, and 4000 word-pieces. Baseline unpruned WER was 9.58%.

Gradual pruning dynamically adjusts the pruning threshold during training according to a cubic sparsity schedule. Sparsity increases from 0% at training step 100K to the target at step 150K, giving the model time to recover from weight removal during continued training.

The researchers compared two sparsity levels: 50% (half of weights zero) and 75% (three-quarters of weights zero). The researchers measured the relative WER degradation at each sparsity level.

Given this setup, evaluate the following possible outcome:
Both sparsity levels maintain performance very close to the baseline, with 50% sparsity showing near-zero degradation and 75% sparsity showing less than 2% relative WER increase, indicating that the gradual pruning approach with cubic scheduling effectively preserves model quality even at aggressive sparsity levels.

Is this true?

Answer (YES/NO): NO